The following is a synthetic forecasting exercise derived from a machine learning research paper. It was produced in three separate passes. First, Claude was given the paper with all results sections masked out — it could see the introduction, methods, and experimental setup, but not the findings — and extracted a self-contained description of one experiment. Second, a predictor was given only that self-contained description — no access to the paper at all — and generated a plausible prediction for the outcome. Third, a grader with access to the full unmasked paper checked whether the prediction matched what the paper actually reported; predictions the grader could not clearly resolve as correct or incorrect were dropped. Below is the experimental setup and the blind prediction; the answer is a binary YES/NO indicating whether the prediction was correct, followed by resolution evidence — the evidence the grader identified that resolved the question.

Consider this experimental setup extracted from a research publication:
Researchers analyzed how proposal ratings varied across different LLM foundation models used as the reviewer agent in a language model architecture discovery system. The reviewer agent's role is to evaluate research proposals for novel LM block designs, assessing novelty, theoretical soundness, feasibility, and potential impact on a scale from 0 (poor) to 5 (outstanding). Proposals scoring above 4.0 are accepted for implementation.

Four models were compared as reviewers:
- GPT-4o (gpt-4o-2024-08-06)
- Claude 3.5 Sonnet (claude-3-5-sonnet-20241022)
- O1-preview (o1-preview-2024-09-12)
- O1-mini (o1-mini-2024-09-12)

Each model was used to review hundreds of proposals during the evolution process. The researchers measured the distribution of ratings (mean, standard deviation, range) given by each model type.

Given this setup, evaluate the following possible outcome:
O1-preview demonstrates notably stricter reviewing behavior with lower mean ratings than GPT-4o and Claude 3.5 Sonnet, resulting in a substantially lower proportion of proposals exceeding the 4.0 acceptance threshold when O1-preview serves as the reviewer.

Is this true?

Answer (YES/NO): YES